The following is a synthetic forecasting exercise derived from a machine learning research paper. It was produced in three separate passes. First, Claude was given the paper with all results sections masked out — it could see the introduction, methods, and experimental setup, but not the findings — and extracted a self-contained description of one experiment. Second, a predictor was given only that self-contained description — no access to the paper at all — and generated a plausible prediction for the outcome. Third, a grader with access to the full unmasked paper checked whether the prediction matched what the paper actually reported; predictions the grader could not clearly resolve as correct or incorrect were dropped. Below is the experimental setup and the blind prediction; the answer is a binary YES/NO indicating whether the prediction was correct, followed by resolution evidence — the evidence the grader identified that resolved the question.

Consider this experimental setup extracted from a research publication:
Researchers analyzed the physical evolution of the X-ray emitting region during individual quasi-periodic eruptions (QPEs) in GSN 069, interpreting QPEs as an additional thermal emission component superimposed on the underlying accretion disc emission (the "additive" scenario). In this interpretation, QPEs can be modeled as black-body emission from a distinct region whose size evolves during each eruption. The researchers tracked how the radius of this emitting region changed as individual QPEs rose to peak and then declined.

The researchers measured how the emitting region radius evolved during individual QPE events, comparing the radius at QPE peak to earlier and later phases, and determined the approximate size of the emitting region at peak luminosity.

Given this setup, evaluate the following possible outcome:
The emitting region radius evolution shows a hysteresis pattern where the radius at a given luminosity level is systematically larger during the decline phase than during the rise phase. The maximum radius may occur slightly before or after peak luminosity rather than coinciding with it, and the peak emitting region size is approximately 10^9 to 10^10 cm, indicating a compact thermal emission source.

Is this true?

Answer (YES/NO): NO